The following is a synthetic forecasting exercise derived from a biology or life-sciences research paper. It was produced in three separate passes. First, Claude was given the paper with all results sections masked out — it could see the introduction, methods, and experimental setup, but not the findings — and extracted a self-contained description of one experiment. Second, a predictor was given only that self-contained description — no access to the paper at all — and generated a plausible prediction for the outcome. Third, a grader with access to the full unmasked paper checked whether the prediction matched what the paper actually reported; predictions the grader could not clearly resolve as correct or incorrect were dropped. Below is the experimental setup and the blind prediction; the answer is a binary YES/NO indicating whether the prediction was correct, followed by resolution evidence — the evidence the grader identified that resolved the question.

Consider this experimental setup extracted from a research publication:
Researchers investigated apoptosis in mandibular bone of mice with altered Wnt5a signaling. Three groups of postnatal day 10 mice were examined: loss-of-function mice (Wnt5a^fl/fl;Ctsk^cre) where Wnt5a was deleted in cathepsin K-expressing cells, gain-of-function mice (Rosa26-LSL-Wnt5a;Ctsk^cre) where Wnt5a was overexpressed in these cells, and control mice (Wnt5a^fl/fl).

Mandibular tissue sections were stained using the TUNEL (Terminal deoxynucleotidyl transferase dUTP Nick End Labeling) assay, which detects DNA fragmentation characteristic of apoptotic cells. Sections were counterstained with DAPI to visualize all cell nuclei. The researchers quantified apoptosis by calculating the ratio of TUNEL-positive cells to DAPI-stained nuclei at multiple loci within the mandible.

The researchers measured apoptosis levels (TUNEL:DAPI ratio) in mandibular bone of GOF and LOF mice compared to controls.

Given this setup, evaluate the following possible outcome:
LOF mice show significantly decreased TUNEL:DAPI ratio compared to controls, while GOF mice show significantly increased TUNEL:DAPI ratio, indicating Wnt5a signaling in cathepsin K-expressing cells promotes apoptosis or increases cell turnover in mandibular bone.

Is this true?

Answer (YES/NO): NO